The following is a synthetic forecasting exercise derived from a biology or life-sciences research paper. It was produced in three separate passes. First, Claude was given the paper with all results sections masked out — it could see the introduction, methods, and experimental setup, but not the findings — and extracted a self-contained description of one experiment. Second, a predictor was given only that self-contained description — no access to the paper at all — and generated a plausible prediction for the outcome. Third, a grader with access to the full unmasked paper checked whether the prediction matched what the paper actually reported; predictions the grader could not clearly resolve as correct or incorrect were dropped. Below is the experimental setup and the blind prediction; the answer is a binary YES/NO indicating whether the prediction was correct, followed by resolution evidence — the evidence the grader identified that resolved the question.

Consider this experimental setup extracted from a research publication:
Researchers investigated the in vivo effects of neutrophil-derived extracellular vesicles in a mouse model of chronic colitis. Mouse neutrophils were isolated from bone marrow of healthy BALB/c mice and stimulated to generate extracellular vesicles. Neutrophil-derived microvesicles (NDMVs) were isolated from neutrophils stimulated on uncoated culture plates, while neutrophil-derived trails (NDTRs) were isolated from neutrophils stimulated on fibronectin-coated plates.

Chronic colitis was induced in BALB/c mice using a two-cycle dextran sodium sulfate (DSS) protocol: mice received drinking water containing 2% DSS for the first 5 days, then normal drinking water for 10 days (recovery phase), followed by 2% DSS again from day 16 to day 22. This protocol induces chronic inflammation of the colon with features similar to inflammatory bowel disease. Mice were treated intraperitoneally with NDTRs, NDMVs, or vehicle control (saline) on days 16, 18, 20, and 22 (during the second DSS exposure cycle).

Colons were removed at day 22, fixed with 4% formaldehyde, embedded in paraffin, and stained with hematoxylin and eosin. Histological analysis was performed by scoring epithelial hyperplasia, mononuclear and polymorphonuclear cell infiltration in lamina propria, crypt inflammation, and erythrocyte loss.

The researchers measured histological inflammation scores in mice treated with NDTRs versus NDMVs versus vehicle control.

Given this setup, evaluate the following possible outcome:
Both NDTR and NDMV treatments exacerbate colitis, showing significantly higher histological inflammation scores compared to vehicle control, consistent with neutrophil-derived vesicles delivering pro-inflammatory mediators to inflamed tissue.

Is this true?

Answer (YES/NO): NO